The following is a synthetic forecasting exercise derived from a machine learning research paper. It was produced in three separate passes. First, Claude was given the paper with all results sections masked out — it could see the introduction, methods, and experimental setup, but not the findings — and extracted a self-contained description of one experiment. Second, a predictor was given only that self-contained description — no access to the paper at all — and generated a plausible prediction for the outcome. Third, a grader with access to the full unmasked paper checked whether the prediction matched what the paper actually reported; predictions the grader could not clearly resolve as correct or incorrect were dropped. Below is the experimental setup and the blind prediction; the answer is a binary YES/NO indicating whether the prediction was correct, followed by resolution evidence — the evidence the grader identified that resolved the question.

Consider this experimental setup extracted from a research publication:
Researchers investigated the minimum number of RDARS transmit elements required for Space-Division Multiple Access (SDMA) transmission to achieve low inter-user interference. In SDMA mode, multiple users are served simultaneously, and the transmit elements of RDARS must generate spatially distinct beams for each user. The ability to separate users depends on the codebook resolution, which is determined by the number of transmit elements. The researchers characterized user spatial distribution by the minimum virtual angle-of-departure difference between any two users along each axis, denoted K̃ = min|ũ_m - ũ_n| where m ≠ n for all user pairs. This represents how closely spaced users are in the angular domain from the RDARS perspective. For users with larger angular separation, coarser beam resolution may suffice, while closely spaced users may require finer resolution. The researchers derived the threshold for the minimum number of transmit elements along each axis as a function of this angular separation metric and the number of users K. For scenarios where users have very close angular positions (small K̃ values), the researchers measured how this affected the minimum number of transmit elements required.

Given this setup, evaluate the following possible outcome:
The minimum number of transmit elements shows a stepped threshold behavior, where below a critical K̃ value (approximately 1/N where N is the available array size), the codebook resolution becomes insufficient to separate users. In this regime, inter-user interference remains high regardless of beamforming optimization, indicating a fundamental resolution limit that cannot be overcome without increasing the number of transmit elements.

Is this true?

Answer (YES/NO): NO